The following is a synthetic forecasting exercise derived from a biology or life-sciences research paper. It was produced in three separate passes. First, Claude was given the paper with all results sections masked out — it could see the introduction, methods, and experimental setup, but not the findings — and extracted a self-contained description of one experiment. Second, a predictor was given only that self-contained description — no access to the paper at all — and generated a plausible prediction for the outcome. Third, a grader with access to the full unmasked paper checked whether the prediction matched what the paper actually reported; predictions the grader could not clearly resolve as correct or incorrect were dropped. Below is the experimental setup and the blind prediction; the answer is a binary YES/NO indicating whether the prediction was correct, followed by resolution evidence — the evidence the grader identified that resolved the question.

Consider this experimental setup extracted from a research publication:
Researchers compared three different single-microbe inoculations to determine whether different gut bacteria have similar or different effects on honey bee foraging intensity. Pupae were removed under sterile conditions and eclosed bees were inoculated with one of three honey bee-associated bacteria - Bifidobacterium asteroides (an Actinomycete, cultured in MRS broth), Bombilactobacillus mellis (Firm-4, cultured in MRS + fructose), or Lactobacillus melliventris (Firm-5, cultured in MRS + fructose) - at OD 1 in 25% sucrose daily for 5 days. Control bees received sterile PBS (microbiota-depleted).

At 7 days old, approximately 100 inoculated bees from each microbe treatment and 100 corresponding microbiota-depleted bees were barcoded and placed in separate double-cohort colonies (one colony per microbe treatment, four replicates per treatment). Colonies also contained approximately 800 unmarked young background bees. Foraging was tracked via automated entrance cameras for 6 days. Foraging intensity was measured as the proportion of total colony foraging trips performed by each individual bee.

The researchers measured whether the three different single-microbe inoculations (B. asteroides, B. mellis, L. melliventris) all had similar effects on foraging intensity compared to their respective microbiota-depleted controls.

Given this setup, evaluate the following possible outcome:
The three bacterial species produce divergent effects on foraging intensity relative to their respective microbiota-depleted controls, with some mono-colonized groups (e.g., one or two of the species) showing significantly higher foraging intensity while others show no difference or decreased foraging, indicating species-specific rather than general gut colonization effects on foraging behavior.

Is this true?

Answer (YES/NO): YES